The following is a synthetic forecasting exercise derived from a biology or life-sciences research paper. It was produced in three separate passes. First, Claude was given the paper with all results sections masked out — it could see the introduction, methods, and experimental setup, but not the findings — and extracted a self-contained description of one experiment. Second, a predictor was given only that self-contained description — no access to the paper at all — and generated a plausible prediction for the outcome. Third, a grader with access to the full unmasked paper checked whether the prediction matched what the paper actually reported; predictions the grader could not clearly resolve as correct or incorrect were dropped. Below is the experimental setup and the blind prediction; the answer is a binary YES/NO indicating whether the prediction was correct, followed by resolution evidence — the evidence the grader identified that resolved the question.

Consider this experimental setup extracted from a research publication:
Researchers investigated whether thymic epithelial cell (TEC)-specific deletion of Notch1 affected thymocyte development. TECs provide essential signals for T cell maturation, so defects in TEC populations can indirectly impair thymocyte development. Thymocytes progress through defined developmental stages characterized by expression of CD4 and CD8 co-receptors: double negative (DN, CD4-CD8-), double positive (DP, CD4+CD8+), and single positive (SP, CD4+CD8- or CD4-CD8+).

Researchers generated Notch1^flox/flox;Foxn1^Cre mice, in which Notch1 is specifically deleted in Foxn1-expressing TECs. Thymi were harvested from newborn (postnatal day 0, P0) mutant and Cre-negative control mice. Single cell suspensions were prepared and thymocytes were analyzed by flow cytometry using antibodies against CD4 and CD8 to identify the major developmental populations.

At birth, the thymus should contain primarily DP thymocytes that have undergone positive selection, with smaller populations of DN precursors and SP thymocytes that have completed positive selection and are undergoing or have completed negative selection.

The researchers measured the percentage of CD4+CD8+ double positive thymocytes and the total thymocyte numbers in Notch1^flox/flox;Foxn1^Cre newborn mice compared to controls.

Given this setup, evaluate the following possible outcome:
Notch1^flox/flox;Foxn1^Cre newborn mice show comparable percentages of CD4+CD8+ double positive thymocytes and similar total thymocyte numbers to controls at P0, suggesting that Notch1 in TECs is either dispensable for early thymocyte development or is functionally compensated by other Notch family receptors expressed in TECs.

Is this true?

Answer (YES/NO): YES